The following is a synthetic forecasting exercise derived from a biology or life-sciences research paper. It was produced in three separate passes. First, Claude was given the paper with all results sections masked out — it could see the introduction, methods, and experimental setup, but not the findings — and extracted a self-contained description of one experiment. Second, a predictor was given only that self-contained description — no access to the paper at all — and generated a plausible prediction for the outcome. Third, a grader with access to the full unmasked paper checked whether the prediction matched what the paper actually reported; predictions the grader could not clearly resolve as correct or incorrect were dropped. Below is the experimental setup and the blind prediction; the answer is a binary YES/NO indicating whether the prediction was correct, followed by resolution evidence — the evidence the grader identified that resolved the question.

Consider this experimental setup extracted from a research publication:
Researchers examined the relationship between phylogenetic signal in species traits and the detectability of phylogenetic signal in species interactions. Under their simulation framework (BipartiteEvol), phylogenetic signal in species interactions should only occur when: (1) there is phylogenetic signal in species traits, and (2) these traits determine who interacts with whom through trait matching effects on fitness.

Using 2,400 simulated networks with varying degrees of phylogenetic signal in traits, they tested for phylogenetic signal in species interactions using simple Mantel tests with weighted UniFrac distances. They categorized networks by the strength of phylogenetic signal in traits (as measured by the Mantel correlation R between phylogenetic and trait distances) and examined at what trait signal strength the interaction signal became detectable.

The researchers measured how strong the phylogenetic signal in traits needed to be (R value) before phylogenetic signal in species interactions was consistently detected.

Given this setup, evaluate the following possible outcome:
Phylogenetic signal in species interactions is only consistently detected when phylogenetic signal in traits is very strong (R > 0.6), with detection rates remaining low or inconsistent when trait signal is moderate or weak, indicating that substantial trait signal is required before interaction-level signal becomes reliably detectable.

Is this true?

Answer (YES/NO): YES